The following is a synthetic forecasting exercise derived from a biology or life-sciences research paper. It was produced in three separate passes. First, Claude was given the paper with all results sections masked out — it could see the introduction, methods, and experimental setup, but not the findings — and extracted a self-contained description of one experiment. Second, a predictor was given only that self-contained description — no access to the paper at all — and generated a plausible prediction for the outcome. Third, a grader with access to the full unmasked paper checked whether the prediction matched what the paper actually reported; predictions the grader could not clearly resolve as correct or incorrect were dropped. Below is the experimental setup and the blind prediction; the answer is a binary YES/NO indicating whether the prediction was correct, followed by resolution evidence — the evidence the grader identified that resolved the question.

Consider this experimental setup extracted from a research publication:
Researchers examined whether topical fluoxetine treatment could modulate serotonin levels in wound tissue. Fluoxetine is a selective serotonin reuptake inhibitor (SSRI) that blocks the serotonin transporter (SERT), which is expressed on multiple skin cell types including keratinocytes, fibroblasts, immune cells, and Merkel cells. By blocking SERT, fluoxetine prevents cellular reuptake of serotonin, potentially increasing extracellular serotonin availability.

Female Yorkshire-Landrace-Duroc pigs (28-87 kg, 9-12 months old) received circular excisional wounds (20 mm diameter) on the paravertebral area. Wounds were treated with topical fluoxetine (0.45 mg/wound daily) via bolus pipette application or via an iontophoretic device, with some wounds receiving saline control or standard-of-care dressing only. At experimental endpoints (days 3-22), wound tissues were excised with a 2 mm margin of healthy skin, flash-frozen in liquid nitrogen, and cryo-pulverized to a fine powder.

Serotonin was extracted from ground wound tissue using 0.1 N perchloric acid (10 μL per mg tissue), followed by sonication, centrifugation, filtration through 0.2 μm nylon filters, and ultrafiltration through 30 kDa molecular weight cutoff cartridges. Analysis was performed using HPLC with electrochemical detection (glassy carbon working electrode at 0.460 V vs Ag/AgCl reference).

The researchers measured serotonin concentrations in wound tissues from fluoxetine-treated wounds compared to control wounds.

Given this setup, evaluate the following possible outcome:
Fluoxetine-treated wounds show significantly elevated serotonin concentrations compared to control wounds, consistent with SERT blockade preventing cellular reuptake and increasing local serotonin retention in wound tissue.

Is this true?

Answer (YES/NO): NO